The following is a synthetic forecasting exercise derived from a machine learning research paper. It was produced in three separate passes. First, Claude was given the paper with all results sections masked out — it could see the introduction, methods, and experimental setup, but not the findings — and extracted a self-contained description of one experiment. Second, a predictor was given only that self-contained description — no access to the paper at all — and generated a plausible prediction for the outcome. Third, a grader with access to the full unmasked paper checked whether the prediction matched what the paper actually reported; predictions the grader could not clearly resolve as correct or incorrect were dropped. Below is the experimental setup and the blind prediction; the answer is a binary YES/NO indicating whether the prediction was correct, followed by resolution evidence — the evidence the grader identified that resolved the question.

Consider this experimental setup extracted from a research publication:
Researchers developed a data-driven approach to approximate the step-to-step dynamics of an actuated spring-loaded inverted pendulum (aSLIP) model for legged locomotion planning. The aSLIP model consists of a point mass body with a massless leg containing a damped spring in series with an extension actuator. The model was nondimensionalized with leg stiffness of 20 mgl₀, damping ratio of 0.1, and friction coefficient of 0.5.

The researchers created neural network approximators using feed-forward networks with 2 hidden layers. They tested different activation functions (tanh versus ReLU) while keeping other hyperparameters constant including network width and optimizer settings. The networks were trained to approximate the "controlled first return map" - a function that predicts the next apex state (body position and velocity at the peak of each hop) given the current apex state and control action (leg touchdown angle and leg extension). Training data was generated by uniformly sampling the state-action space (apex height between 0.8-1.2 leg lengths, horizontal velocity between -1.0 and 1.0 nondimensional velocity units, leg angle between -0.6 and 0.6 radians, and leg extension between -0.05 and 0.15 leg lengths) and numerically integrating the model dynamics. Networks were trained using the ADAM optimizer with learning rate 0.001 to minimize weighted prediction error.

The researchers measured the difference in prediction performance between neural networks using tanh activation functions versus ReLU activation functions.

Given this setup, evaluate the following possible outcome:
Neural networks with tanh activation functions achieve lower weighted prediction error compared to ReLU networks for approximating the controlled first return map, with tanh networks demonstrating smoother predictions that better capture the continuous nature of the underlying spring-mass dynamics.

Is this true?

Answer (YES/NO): NO